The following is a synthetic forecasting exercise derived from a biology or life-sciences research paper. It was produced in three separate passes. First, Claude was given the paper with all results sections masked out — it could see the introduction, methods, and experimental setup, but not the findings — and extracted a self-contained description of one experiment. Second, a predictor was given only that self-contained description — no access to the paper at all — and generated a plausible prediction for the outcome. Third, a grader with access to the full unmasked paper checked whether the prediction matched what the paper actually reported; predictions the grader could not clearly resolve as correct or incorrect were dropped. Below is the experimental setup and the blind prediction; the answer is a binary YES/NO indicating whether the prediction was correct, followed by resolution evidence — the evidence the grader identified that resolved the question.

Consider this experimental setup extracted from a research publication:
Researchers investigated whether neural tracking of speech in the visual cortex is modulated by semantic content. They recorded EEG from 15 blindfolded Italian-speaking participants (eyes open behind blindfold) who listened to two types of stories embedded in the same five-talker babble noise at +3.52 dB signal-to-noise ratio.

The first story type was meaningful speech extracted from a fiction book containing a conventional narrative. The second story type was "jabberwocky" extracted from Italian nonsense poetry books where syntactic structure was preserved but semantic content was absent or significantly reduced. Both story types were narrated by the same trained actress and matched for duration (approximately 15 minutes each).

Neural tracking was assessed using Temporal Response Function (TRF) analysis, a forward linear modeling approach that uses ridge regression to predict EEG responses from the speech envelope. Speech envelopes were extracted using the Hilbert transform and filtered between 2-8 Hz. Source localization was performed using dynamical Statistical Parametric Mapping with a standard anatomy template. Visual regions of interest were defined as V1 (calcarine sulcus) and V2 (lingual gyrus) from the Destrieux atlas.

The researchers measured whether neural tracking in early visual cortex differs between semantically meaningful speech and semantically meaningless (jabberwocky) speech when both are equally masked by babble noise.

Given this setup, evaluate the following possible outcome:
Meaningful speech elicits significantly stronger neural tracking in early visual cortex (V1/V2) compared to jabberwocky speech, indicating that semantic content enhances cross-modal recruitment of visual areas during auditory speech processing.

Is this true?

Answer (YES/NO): NO